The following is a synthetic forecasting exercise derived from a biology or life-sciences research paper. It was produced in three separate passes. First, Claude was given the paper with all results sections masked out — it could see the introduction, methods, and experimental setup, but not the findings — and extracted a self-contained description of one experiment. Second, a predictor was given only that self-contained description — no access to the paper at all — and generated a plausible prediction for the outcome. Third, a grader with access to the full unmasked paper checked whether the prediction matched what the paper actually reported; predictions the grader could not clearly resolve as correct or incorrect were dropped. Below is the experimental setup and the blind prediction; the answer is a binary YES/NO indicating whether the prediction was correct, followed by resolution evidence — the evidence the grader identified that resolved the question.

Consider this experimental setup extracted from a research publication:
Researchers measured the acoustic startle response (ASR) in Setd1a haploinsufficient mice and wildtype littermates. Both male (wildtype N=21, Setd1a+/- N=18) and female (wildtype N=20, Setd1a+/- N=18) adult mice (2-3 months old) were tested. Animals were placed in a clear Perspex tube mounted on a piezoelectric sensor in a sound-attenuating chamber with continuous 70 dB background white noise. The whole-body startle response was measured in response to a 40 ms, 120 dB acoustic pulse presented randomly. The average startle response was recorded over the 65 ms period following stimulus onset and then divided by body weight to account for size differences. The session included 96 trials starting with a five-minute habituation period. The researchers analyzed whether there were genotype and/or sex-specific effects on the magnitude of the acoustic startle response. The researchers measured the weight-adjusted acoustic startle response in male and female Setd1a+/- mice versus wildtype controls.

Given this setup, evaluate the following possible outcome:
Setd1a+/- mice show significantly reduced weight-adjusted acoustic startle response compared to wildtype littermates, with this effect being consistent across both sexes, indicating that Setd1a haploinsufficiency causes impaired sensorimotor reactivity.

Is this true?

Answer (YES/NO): NO